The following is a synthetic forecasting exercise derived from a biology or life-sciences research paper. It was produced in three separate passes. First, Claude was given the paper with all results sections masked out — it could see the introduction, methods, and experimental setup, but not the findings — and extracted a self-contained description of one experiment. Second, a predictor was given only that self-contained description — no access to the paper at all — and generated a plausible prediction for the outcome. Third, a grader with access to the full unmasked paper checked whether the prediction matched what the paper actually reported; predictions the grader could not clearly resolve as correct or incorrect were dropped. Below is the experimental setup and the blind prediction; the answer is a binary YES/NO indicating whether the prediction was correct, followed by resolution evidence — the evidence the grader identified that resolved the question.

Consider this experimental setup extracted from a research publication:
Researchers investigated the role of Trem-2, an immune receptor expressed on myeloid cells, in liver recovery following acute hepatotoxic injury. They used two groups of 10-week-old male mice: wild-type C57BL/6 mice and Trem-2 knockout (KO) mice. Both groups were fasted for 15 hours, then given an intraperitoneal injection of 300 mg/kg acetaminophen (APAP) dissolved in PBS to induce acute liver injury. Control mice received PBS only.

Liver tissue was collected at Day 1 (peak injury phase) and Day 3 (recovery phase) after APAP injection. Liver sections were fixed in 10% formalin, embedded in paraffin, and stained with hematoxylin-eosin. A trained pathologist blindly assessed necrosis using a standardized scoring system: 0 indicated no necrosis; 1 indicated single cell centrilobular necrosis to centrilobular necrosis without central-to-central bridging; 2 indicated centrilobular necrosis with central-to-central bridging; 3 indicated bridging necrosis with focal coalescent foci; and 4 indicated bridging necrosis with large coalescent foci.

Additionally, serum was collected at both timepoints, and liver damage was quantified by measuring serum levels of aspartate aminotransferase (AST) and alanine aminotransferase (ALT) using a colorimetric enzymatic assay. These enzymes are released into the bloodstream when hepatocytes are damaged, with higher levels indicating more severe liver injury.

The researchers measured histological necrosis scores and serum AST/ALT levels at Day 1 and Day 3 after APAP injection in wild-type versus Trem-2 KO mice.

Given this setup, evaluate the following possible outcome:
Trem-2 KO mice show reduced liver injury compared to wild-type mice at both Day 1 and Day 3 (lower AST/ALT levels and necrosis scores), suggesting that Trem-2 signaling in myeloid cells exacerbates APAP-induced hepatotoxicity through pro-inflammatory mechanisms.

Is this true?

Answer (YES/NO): NO